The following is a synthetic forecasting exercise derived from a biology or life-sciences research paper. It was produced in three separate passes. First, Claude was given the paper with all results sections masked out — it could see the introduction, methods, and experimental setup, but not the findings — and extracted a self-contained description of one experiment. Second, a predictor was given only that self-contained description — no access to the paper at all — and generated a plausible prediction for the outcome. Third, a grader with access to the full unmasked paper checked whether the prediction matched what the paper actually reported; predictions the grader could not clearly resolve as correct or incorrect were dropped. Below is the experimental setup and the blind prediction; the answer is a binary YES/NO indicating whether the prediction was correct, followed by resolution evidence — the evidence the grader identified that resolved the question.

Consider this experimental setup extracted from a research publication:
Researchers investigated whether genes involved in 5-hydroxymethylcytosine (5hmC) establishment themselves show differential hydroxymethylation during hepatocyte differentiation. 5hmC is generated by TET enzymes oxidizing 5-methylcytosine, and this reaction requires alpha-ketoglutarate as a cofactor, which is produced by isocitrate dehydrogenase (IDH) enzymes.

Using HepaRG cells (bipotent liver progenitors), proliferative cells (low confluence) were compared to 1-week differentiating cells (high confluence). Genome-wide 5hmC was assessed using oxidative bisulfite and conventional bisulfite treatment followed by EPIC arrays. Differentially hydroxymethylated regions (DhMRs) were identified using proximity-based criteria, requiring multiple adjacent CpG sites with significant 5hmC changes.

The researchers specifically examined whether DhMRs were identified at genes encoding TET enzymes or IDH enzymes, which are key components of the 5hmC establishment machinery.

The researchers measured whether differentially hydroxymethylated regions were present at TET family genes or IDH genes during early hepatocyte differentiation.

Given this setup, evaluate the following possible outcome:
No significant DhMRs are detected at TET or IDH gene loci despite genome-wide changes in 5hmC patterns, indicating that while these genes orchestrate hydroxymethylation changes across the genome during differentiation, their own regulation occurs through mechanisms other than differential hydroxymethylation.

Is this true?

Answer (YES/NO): NO